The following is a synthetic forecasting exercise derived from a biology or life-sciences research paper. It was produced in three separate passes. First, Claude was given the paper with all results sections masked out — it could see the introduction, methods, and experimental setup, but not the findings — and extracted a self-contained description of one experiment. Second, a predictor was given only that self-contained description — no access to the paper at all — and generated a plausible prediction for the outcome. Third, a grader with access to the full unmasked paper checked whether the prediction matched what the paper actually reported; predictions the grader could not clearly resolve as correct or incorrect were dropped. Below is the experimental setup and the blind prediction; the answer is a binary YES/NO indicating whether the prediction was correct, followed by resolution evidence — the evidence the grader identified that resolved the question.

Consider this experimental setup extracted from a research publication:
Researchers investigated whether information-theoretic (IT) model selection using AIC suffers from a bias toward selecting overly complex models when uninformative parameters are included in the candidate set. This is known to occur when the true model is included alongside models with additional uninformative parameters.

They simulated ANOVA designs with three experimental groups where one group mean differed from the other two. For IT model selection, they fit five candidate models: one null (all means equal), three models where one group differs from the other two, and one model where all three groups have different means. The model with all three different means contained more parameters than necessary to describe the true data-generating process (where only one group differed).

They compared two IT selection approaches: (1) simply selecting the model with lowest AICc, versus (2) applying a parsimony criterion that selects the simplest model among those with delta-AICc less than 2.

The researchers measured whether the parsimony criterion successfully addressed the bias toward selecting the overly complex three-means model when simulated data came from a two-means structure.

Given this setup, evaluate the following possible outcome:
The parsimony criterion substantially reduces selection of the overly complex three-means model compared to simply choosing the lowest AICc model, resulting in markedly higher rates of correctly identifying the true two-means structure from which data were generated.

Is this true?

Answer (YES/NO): YES